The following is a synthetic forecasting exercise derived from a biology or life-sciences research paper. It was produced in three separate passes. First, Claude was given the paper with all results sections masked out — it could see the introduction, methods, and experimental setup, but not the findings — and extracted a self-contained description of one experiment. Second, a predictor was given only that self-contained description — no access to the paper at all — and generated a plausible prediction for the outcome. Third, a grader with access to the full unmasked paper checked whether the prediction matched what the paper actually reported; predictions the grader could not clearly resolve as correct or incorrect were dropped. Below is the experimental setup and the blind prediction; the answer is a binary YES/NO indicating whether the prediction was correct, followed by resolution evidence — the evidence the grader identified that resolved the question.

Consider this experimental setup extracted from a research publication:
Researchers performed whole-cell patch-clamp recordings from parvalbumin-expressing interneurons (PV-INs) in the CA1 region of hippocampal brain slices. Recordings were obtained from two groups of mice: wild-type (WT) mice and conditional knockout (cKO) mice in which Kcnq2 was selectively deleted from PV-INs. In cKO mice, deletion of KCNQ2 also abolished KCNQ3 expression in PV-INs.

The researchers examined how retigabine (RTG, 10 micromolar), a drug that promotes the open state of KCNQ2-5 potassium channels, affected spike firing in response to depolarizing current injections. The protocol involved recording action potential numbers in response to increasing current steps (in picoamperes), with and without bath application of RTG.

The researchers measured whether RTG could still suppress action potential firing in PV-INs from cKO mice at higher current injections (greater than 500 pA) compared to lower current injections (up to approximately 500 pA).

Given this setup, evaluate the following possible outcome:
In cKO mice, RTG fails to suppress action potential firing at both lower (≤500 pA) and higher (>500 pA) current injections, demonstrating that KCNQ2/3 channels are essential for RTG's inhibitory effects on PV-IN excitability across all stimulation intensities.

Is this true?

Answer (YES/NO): NO